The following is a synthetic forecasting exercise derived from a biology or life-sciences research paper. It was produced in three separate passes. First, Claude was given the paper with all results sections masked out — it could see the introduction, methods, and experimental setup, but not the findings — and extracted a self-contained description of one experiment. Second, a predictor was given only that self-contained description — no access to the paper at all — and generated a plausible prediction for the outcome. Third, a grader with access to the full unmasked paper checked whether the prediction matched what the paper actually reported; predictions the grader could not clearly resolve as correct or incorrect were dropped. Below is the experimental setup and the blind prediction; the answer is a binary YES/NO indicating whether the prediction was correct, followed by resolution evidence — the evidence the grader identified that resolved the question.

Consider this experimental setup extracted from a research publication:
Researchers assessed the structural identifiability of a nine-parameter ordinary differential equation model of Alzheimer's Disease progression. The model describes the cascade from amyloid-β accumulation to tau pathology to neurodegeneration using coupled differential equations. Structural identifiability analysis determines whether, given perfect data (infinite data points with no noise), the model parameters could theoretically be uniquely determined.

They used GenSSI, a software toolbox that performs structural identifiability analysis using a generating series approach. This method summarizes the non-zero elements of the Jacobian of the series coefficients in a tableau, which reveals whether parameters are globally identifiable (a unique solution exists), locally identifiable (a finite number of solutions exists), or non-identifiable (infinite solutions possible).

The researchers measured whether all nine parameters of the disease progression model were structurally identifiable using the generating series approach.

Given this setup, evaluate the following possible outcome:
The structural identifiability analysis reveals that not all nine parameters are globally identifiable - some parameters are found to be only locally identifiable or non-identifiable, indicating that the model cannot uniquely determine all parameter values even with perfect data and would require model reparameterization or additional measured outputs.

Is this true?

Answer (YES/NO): NO